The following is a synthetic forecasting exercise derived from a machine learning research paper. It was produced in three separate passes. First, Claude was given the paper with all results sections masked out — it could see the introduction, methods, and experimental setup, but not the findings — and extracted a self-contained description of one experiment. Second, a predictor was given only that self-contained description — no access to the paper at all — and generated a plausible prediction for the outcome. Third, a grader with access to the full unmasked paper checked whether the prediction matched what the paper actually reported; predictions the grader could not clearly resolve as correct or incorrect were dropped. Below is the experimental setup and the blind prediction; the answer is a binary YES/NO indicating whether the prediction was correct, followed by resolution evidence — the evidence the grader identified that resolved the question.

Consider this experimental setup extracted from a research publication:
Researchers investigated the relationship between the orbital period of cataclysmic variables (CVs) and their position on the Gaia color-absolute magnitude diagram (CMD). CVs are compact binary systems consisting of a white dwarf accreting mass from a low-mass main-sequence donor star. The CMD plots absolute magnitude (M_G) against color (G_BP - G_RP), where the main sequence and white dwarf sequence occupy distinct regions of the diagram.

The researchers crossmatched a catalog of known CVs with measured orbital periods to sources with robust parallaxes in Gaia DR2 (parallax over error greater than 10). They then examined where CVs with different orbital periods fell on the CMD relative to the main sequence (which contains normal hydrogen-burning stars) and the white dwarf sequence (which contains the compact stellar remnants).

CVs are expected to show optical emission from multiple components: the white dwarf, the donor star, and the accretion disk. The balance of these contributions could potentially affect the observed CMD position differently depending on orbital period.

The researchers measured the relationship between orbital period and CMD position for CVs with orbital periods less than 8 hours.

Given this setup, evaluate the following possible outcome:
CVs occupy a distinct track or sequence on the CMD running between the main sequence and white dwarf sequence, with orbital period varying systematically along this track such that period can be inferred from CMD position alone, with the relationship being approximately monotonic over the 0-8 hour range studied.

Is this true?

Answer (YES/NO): YES